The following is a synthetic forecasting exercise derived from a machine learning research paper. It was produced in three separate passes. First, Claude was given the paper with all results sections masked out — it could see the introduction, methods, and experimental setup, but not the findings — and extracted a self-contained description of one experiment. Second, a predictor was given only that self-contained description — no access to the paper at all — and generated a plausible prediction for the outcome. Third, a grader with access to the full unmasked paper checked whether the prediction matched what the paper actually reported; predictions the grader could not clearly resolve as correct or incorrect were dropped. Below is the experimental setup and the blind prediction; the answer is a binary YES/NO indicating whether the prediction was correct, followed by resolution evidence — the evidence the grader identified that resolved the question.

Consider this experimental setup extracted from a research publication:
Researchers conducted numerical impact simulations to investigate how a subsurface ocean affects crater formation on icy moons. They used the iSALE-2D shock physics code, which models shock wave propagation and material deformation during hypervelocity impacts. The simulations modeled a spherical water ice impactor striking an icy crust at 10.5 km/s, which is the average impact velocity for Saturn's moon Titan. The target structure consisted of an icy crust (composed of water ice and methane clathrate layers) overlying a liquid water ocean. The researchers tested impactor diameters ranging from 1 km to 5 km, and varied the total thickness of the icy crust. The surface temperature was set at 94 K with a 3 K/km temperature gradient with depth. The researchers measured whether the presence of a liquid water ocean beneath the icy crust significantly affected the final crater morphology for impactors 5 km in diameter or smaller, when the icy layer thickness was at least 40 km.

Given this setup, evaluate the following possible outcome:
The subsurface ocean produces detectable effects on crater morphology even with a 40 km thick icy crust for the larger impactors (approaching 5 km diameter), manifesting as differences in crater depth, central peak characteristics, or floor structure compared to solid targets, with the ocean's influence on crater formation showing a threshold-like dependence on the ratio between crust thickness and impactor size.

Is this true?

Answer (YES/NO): NO